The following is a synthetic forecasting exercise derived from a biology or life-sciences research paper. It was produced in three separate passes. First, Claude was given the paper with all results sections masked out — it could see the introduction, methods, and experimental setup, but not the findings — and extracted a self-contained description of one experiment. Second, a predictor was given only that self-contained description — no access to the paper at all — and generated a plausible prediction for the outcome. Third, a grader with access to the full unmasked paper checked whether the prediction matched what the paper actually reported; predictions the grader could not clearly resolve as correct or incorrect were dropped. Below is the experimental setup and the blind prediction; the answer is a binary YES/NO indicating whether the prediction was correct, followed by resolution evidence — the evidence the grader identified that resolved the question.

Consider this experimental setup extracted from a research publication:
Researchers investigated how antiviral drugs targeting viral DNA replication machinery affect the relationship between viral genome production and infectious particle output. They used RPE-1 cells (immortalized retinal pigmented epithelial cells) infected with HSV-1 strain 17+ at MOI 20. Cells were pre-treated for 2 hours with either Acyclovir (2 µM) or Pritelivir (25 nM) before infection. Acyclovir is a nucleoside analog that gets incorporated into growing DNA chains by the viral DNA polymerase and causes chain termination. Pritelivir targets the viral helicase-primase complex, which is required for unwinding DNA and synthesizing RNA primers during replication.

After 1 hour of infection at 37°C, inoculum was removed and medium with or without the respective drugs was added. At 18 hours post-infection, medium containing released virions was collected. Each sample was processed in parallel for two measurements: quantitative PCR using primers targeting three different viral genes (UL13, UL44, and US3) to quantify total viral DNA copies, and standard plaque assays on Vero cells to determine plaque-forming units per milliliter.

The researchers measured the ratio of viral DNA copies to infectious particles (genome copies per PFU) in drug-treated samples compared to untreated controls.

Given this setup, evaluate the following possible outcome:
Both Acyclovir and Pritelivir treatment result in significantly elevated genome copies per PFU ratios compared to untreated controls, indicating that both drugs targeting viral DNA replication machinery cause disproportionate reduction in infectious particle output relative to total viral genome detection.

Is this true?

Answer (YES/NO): YES